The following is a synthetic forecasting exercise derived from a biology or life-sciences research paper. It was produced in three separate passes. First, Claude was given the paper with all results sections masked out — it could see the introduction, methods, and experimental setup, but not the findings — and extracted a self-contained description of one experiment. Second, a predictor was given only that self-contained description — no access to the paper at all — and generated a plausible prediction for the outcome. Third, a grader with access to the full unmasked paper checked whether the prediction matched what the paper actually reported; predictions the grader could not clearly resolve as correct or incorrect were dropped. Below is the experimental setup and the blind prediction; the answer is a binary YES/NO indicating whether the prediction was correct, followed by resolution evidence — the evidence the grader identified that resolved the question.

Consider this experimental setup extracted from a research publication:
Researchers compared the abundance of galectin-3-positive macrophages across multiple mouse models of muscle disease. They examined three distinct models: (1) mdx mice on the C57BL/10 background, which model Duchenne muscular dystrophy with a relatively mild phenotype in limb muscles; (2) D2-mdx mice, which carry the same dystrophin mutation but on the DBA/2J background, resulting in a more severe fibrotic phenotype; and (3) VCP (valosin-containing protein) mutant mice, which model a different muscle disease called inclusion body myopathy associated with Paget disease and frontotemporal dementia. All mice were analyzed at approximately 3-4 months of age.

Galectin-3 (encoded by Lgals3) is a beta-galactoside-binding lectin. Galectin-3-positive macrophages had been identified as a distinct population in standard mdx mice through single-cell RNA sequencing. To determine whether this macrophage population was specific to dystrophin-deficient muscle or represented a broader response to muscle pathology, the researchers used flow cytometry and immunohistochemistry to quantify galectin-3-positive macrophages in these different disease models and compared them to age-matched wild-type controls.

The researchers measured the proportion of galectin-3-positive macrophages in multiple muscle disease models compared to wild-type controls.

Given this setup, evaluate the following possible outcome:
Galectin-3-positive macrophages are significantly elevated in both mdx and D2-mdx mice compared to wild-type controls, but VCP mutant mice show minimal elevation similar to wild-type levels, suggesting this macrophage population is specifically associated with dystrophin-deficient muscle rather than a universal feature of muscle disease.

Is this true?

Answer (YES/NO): NO